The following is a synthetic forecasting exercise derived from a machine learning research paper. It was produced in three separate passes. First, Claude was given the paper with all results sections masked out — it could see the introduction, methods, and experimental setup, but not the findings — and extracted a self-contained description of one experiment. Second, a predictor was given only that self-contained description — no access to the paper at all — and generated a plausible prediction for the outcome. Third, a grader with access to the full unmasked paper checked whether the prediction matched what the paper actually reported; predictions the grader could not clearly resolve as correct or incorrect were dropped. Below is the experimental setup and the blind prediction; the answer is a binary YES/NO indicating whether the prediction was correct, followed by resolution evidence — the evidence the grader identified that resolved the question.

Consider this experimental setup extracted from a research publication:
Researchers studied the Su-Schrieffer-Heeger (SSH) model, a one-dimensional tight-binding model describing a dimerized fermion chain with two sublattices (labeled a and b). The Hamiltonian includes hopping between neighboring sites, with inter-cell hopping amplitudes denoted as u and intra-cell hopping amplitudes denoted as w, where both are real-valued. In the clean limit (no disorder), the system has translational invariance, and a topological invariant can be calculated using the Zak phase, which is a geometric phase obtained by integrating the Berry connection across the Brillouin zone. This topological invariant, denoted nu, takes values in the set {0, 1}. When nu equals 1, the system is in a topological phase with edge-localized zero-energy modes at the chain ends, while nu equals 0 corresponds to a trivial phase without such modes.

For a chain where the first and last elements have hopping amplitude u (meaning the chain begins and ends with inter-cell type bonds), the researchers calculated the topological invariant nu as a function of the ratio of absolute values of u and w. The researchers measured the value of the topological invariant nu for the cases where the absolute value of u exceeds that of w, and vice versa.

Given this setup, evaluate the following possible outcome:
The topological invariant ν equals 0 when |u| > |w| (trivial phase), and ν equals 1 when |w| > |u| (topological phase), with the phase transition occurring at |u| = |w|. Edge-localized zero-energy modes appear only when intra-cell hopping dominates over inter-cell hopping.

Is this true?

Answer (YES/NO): YES